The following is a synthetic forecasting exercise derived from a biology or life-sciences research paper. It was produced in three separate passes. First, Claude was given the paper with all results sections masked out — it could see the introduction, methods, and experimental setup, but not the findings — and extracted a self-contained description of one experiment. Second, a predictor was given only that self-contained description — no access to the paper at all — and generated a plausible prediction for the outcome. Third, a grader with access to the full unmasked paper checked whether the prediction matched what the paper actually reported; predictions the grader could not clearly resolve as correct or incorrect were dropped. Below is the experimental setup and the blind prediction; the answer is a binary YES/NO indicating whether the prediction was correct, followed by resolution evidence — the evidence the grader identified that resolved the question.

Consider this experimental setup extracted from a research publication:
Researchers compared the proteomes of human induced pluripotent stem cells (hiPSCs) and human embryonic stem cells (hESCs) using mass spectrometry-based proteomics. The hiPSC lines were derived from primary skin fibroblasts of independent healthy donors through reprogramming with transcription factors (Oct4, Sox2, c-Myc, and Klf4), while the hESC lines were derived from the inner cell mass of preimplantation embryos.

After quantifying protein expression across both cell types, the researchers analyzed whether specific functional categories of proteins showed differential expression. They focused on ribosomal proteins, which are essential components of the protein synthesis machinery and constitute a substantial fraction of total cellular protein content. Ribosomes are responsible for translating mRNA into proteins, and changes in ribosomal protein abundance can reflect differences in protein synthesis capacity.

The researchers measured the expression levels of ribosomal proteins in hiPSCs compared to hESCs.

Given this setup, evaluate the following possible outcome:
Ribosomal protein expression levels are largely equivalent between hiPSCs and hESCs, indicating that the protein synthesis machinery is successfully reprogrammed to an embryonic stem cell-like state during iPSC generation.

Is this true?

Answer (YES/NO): NO